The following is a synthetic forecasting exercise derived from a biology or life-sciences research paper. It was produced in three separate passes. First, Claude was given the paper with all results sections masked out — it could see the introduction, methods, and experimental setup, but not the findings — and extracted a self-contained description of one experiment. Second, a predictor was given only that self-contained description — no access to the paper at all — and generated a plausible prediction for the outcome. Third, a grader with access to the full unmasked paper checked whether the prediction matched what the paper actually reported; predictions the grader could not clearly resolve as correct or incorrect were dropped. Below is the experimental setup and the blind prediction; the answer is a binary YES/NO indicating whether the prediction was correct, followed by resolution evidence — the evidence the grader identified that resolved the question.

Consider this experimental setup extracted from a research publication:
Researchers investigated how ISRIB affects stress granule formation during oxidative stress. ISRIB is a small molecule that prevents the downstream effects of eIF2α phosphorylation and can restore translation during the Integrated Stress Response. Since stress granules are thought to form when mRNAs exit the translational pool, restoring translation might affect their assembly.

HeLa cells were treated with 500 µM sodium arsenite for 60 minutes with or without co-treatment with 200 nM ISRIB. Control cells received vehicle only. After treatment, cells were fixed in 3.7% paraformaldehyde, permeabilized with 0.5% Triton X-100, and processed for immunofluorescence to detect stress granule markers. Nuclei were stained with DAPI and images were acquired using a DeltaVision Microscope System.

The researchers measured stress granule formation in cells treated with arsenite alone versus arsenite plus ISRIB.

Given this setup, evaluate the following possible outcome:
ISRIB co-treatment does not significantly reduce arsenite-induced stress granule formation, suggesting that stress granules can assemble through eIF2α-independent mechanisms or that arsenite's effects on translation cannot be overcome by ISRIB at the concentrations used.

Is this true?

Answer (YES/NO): NO